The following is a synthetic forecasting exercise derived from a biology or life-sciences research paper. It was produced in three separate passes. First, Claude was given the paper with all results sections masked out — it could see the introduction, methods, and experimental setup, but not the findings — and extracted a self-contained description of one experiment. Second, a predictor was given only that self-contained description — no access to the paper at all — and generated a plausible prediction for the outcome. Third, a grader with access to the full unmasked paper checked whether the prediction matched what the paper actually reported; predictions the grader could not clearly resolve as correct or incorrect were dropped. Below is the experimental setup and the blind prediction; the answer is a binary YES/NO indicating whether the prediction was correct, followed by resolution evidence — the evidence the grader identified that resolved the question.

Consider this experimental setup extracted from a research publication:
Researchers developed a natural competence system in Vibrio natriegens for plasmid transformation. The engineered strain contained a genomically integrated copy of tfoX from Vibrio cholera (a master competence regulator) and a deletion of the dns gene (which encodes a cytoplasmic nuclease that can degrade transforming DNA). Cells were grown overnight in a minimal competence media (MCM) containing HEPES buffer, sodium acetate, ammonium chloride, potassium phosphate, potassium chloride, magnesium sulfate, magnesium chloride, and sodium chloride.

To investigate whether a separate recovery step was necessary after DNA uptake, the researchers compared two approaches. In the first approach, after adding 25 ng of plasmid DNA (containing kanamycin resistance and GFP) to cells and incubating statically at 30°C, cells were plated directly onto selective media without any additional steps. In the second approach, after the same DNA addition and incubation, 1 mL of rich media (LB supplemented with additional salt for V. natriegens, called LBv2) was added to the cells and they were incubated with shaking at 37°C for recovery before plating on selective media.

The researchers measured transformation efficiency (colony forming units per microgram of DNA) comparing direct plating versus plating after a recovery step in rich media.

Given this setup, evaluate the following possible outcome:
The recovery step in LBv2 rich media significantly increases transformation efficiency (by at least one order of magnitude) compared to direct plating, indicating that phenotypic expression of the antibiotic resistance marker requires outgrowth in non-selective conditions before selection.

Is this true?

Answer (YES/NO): NO